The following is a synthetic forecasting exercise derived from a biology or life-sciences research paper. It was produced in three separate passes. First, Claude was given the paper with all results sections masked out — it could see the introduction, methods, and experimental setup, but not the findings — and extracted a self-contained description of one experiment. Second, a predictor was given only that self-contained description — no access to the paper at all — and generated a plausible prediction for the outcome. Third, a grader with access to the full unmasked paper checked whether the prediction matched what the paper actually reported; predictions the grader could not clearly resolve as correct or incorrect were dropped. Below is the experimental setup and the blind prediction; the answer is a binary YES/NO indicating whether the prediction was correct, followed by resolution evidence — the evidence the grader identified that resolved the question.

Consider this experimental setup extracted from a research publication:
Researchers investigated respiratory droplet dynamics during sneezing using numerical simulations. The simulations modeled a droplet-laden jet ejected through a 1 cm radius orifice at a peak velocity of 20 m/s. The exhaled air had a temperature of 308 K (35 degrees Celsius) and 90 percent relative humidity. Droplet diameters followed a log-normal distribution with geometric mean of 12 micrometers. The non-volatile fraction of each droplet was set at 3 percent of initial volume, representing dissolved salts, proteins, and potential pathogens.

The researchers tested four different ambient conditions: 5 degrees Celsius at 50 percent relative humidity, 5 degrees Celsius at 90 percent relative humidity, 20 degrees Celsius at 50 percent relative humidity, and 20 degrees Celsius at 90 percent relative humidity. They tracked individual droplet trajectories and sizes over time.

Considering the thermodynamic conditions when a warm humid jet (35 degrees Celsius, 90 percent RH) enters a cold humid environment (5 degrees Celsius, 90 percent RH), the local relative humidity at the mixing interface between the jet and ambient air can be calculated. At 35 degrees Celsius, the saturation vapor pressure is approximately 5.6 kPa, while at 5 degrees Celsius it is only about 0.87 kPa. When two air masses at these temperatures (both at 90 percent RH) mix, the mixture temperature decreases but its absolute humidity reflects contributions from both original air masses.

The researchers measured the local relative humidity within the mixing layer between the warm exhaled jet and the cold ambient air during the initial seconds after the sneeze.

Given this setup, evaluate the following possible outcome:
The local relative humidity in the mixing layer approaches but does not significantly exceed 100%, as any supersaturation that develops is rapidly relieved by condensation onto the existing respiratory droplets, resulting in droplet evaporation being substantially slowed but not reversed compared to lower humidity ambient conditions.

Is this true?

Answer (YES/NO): NO